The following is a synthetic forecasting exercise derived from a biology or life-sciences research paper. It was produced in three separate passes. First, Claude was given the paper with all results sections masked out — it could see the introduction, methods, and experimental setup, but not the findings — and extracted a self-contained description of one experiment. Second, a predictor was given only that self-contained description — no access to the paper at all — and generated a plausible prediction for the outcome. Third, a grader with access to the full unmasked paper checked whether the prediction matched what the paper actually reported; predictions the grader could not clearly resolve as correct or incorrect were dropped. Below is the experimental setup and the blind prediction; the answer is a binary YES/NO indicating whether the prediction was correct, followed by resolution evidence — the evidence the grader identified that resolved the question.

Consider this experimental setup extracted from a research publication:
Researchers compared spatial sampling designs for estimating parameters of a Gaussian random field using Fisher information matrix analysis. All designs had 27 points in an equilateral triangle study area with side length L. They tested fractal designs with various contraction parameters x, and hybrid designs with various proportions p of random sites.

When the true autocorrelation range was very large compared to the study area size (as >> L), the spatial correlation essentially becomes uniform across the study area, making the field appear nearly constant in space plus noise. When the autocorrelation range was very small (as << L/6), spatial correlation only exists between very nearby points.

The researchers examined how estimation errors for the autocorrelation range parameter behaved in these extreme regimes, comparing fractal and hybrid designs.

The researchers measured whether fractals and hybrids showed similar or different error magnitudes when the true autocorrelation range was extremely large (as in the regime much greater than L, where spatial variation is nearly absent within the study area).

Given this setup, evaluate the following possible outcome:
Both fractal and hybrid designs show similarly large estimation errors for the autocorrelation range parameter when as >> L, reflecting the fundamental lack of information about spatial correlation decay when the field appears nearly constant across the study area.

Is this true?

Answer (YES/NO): YES